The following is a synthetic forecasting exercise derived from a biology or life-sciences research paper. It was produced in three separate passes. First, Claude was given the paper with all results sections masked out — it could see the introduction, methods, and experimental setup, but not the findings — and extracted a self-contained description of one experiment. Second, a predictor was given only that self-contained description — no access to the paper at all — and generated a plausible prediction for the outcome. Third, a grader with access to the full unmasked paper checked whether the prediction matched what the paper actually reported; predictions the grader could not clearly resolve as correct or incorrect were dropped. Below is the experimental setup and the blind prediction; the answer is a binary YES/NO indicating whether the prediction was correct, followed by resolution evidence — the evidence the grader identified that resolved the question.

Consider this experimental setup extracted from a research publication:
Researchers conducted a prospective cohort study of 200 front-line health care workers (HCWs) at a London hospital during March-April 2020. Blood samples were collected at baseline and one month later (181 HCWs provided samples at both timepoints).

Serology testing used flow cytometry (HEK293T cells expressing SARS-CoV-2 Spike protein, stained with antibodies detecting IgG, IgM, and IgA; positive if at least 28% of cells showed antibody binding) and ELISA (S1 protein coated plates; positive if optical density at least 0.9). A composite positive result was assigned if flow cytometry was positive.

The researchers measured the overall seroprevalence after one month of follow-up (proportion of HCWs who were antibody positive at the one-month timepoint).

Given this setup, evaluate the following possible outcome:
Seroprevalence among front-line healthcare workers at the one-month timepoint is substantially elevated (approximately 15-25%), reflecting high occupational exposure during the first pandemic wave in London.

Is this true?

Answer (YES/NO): NO